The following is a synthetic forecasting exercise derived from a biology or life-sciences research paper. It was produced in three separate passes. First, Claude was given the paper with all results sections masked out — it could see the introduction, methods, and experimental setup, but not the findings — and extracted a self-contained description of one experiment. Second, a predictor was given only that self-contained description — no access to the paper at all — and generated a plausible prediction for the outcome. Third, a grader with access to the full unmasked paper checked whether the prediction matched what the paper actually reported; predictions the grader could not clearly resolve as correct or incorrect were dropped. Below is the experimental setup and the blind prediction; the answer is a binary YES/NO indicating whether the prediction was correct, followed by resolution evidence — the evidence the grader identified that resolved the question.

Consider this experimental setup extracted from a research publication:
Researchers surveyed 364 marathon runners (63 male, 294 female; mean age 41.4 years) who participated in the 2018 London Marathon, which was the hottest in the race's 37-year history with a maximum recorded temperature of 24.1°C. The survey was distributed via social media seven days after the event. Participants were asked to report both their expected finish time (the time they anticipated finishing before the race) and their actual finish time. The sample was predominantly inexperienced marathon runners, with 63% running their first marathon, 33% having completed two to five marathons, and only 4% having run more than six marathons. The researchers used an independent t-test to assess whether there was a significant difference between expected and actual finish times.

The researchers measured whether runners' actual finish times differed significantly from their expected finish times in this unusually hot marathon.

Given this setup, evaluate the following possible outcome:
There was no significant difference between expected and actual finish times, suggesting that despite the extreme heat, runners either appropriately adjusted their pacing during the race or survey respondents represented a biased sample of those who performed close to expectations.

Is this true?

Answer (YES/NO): NO